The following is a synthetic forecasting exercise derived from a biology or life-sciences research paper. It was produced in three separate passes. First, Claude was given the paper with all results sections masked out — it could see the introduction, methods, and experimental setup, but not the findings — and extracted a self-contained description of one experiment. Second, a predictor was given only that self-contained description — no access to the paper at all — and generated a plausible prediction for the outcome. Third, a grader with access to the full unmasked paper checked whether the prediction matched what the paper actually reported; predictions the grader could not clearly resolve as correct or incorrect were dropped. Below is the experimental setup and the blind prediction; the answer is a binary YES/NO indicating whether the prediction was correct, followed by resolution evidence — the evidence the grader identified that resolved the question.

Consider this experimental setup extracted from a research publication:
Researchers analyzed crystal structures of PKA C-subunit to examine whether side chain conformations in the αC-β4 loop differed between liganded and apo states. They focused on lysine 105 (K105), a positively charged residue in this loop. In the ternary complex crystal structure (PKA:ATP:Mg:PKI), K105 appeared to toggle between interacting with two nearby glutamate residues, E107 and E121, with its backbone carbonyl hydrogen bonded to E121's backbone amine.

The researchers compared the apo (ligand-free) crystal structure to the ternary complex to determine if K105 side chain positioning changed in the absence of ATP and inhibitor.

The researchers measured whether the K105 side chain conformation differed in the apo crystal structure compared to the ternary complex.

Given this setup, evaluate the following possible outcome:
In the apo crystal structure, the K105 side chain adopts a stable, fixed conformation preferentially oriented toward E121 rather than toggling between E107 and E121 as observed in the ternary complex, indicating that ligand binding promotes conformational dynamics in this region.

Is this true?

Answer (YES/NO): NO